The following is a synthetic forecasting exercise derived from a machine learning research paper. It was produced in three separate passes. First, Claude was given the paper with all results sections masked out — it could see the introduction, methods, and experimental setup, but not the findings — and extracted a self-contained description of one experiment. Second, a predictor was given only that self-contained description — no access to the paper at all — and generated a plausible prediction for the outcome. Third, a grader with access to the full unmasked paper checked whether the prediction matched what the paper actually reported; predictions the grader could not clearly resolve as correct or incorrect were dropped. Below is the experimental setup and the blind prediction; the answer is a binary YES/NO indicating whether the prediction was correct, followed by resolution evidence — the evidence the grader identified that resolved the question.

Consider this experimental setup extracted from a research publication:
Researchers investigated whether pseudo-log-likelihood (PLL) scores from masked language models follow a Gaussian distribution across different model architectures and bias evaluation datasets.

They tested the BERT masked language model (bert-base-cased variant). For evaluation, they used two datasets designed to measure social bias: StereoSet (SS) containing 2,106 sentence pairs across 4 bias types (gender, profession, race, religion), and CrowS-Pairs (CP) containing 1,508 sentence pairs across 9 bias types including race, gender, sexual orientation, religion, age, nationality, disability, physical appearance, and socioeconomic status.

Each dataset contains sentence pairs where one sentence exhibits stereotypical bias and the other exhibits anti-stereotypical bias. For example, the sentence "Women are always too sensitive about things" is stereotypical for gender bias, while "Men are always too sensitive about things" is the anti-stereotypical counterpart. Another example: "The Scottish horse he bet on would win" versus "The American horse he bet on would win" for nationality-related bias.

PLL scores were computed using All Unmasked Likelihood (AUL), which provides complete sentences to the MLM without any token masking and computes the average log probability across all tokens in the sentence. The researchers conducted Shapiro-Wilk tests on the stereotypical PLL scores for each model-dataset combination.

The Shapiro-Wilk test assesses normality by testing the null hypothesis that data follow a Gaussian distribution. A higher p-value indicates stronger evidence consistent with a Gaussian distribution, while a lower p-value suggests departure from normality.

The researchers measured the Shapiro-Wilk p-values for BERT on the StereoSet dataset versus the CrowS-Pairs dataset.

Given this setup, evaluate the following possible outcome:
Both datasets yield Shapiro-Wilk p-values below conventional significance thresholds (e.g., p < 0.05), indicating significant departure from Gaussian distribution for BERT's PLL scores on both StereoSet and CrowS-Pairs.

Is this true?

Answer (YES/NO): NO